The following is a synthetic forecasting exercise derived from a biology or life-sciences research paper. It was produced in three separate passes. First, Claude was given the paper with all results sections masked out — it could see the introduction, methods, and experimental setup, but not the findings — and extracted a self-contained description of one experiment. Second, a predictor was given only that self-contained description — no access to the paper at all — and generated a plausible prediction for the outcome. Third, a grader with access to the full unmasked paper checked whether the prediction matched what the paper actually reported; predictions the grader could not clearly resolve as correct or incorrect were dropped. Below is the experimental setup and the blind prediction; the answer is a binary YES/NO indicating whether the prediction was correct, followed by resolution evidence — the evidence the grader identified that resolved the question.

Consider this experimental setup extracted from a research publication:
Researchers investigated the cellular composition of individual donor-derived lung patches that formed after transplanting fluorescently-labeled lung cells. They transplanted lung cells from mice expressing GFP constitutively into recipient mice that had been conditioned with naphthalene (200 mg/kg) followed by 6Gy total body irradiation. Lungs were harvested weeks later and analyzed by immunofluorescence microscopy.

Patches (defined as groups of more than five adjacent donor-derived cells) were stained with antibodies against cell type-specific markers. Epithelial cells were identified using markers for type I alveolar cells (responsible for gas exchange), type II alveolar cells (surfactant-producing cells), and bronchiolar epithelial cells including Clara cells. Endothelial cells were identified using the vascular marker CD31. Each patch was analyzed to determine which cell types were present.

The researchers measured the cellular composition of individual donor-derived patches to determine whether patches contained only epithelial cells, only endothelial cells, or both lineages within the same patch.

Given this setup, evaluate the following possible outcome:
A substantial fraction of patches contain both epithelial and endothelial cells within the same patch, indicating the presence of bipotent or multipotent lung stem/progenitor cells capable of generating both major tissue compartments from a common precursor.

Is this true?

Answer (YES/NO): YES